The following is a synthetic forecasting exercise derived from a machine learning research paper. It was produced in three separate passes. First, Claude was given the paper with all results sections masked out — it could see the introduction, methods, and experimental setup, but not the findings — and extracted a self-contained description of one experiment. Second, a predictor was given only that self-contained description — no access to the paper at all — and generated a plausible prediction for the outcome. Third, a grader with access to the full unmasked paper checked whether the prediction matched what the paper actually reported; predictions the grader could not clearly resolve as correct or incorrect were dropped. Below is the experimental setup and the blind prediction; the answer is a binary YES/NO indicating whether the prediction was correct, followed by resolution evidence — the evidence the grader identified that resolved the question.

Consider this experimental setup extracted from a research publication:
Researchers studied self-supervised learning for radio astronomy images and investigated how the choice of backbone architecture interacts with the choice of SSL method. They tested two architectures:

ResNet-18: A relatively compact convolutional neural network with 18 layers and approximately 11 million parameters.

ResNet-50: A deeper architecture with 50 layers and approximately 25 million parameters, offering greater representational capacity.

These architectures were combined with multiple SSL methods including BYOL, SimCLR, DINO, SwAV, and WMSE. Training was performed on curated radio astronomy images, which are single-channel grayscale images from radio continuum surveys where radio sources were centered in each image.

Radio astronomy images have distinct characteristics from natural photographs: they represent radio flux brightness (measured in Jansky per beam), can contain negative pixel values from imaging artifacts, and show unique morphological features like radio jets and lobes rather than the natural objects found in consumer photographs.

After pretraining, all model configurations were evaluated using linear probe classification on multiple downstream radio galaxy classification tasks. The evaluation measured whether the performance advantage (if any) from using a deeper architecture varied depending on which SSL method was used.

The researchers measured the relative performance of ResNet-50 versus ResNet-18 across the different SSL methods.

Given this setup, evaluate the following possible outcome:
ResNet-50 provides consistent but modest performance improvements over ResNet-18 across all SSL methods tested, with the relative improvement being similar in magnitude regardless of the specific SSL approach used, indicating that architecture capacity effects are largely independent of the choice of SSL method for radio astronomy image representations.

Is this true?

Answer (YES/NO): NO